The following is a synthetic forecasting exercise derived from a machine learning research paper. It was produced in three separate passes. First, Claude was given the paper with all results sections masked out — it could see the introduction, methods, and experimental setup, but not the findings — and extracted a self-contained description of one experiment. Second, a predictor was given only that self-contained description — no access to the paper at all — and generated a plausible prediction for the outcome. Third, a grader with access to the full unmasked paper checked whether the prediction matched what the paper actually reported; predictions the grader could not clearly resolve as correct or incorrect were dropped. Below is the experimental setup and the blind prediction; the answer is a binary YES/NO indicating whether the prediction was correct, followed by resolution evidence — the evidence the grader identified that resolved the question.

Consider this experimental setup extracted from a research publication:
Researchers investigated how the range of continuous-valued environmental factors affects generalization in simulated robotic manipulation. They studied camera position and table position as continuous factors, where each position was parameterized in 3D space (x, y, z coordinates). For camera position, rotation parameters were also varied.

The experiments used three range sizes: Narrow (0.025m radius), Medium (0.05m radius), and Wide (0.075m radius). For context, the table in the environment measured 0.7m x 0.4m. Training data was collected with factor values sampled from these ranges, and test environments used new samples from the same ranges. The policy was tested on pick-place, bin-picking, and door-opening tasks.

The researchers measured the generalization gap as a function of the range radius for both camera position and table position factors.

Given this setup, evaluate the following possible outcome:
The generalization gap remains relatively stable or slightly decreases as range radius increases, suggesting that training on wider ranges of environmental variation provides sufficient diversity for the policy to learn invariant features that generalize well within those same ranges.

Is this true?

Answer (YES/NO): NO